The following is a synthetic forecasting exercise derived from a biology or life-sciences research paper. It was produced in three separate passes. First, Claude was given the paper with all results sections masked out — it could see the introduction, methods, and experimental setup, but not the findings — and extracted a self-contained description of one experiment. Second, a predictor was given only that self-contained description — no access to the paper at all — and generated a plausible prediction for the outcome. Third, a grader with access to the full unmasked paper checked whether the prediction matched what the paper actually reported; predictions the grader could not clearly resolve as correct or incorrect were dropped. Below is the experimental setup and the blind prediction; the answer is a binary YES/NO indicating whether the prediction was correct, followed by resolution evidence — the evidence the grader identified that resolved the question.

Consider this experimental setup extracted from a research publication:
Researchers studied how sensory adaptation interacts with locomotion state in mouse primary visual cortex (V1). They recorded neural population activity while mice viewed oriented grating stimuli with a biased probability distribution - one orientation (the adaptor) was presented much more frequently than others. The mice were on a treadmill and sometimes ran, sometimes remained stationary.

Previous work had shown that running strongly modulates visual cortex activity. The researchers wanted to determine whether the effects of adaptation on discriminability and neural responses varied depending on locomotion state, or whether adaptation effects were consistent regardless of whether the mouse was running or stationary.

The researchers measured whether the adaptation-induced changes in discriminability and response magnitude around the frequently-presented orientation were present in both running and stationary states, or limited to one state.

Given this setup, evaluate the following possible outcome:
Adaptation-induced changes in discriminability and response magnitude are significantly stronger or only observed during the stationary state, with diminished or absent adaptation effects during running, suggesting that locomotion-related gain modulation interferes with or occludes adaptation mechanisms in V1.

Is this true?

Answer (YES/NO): NO